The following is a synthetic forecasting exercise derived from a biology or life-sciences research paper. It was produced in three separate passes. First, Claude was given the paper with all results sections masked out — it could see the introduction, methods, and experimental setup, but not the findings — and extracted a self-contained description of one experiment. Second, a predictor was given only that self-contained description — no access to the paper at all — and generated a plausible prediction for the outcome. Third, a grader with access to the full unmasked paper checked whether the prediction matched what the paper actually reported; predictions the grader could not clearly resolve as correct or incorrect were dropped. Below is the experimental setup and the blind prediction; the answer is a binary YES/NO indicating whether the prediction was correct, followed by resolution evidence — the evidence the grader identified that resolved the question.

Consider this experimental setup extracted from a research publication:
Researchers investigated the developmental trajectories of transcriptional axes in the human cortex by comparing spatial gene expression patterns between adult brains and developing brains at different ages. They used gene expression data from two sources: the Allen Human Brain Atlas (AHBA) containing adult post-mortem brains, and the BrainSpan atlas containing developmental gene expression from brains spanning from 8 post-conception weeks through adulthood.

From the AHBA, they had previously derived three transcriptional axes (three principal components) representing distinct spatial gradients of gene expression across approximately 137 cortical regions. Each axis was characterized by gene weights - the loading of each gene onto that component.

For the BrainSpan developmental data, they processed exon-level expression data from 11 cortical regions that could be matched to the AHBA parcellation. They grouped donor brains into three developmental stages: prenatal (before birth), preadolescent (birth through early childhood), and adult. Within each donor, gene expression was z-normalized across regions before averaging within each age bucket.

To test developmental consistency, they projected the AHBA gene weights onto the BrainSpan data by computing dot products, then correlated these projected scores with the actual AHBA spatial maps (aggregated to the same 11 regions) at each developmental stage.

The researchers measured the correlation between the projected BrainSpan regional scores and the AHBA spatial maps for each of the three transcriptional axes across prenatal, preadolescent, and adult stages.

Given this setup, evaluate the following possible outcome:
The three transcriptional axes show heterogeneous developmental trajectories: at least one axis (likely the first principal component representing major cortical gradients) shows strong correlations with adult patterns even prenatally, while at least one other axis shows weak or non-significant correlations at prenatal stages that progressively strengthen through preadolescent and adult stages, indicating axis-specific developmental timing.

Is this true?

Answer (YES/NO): YES